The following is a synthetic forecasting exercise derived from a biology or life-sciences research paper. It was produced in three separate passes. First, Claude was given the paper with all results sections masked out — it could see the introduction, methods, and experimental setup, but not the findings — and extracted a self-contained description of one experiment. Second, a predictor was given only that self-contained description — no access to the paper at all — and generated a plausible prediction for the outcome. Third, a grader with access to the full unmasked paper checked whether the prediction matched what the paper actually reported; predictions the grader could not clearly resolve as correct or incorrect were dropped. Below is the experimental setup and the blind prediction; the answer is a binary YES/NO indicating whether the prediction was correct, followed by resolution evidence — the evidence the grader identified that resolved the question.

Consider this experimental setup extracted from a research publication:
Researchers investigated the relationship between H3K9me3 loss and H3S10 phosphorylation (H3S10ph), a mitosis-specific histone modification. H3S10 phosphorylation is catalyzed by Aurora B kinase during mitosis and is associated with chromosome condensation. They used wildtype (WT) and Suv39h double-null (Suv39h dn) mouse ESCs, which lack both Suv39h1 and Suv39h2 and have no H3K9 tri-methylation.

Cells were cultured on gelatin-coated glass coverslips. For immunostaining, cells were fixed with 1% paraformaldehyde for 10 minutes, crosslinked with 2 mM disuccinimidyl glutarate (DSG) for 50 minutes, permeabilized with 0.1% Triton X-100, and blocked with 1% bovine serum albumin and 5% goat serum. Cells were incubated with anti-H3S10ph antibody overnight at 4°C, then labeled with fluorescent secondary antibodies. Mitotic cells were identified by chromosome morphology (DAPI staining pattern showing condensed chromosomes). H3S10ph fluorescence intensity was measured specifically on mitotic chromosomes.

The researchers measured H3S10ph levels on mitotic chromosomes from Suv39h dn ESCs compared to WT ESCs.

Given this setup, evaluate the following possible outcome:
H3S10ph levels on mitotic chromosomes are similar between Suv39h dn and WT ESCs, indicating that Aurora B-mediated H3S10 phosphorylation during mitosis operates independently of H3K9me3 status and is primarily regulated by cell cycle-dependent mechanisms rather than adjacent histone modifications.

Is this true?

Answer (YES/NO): NO